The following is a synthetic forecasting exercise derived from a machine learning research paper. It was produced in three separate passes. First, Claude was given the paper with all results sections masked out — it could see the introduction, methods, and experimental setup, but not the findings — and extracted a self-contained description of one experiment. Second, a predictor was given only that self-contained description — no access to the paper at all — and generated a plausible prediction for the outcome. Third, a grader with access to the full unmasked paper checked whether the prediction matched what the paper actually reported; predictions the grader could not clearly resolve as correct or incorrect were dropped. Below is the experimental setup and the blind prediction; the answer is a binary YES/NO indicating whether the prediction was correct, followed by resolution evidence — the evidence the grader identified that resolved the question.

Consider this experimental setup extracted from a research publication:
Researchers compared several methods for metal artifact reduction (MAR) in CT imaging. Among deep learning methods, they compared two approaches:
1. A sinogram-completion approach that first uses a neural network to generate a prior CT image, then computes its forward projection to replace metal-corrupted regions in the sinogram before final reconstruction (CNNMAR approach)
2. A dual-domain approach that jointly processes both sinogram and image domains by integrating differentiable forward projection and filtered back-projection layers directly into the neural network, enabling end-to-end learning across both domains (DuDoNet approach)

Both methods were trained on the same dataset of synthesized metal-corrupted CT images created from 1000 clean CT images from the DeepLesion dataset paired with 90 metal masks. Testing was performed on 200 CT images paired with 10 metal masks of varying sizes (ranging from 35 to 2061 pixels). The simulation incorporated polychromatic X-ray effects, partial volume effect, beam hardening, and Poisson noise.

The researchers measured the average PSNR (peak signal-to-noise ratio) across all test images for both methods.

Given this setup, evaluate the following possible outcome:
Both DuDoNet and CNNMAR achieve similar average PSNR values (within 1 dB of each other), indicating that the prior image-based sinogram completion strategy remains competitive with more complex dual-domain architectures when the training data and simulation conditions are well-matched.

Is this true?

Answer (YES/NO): YES